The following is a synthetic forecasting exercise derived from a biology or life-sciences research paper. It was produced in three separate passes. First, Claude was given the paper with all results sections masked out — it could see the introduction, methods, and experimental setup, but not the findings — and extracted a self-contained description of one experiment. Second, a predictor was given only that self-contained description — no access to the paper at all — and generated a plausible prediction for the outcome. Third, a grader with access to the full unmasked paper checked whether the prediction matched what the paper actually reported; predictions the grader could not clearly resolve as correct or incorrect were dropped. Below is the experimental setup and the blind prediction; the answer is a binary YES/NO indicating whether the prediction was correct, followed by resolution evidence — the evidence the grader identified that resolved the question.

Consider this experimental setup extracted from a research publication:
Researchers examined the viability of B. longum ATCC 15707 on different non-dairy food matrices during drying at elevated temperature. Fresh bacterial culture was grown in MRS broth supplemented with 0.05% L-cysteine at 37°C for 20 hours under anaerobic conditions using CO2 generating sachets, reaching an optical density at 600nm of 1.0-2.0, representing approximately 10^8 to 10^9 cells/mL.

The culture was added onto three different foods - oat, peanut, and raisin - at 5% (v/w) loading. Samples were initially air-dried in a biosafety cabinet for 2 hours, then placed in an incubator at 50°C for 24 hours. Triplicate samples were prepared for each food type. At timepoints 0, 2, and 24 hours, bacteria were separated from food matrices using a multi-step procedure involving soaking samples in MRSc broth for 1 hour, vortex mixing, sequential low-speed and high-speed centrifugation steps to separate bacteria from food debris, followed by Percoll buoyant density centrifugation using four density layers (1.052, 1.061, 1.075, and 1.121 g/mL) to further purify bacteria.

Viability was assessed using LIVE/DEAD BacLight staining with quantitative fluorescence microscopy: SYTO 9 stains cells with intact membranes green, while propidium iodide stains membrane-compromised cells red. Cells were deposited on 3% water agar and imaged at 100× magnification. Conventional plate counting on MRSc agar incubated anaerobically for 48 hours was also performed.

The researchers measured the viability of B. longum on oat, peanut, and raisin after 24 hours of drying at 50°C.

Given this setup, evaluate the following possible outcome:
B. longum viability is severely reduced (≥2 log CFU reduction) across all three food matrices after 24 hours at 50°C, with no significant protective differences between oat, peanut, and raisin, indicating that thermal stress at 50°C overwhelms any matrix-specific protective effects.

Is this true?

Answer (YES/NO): NO